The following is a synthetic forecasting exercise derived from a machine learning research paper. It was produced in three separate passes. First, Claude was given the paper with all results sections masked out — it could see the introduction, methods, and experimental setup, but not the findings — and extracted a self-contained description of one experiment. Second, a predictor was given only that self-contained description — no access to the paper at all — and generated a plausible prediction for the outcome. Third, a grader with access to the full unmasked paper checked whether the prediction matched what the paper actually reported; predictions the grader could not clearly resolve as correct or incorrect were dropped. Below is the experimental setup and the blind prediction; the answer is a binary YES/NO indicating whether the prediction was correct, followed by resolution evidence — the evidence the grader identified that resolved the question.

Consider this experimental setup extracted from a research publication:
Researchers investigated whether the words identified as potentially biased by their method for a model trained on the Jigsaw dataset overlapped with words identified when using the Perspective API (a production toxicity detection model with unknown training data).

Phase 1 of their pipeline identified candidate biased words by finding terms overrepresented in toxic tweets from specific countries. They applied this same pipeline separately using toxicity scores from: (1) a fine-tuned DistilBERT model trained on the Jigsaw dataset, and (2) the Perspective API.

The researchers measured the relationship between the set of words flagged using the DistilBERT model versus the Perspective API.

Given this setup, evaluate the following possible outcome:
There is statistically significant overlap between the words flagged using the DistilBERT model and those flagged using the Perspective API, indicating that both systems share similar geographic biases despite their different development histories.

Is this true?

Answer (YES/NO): YES